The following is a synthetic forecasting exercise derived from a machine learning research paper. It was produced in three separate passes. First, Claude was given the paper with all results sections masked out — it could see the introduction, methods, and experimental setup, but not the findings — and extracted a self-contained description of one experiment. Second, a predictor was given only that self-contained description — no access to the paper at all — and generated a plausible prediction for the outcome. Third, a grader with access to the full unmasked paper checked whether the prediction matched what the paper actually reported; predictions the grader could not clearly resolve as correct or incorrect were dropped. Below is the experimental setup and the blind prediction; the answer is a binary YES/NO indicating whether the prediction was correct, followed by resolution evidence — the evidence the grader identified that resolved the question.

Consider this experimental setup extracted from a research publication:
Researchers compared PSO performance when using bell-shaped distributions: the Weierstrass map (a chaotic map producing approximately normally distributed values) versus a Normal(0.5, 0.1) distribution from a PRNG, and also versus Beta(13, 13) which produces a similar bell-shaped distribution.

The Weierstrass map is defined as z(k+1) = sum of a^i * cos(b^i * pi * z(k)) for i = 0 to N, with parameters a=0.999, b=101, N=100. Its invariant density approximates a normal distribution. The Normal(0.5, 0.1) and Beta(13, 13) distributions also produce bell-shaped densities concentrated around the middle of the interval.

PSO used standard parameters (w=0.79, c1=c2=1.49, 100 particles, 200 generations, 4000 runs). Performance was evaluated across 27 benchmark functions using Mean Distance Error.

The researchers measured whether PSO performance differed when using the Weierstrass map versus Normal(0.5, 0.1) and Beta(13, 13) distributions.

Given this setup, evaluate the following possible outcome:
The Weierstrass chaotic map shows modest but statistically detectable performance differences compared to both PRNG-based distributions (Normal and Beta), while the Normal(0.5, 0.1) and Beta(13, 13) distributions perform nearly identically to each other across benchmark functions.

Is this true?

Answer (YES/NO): NO